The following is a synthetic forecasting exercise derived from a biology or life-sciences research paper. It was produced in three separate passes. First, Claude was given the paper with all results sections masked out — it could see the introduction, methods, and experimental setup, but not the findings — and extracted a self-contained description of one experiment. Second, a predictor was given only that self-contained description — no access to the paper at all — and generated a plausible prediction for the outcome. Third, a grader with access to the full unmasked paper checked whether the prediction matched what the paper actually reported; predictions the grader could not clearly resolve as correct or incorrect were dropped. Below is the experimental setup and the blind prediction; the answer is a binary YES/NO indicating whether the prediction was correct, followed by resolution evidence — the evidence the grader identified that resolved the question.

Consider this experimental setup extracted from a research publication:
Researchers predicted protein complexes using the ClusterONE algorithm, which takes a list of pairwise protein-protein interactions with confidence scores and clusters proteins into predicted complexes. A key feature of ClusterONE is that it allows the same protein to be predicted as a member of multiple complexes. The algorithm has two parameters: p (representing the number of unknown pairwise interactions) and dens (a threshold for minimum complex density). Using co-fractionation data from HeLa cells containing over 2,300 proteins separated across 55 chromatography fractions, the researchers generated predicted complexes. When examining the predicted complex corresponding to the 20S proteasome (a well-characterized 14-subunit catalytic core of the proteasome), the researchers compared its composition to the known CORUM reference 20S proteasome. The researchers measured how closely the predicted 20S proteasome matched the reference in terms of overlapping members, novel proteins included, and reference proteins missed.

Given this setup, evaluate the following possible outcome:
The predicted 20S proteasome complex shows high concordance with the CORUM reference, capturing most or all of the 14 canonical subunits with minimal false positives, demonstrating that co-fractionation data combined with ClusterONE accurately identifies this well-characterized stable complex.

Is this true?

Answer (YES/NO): YES